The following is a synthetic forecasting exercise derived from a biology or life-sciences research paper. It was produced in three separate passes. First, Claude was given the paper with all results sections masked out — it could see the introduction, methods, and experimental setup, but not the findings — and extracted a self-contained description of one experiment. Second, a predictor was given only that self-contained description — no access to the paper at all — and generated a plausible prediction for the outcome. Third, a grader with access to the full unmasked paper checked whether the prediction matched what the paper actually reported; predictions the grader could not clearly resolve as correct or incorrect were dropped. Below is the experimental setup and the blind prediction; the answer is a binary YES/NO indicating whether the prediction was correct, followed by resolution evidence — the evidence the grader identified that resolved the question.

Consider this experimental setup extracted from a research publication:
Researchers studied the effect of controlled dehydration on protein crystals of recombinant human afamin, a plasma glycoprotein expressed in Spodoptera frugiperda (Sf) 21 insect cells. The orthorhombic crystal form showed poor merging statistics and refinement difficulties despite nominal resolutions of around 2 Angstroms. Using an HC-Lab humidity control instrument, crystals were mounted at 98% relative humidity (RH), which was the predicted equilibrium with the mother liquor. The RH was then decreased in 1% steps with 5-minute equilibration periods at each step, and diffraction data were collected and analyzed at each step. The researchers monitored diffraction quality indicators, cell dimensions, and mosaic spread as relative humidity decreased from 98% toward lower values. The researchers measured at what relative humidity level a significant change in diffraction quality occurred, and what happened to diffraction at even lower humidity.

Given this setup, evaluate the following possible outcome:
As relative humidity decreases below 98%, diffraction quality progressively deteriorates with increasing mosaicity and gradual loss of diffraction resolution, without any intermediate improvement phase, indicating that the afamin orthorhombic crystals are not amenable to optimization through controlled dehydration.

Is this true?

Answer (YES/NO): NO